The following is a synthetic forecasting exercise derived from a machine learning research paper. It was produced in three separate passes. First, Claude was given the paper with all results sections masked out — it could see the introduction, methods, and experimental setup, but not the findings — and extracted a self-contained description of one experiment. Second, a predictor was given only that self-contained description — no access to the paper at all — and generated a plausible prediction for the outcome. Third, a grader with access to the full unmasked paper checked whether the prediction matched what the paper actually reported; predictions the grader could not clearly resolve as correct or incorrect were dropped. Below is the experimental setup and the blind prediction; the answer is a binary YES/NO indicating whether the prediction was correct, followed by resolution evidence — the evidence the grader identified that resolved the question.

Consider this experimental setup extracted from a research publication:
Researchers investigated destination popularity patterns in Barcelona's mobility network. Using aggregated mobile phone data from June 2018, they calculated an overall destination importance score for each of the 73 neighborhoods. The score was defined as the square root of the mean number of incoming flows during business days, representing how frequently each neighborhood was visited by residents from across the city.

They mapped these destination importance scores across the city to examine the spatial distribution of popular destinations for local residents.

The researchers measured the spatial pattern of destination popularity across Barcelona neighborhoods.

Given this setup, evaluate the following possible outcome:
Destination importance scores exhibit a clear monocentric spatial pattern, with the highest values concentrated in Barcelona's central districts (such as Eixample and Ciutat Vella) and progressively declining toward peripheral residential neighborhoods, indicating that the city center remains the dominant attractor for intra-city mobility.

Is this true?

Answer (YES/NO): NO